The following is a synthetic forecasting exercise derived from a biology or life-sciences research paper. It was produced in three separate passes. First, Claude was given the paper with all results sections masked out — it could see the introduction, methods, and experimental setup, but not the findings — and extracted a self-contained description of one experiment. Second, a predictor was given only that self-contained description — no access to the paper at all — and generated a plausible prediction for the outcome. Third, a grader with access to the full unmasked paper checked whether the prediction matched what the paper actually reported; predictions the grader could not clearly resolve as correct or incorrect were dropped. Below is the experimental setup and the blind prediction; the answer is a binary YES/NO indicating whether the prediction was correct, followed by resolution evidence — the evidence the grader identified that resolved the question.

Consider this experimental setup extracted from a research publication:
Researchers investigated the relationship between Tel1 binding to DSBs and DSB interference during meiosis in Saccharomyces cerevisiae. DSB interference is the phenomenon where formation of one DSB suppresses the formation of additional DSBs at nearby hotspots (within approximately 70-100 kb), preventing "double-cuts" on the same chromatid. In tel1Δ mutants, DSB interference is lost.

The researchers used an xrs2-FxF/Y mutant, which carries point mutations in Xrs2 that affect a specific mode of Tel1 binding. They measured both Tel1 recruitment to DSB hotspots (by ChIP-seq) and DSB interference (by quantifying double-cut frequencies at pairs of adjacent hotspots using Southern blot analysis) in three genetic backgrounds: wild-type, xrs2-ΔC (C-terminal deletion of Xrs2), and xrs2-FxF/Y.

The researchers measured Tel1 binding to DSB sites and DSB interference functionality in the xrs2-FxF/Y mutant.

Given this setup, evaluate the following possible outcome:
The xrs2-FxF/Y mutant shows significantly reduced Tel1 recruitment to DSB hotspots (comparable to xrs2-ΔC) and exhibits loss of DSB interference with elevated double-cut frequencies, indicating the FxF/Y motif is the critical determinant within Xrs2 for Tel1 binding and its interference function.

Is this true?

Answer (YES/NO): NO